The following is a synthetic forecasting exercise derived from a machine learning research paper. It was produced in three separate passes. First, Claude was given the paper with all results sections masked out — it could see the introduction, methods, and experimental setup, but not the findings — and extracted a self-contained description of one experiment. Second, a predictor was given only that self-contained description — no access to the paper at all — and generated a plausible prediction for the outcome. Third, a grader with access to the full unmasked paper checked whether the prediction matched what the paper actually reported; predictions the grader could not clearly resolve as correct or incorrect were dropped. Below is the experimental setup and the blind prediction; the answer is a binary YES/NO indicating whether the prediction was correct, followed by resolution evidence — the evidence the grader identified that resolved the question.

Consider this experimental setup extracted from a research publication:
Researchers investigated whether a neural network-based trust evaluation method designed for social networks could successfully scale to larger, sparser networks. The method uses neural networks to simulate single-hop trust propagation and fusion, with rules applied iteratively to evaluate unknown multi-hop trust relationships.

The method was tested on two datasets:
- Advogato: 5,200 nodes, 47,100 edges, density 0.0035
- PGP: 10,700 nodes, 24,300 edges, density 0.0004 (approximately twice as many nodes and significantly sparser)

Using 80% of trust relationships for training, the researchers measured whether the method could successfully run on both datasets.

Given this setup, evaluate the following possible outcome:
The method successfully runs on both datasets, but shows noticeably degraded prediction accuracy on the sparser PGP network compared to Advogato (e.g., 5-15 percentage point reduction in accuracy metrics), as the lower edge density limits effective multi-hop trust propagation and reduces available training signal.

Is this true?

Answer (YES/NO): NO